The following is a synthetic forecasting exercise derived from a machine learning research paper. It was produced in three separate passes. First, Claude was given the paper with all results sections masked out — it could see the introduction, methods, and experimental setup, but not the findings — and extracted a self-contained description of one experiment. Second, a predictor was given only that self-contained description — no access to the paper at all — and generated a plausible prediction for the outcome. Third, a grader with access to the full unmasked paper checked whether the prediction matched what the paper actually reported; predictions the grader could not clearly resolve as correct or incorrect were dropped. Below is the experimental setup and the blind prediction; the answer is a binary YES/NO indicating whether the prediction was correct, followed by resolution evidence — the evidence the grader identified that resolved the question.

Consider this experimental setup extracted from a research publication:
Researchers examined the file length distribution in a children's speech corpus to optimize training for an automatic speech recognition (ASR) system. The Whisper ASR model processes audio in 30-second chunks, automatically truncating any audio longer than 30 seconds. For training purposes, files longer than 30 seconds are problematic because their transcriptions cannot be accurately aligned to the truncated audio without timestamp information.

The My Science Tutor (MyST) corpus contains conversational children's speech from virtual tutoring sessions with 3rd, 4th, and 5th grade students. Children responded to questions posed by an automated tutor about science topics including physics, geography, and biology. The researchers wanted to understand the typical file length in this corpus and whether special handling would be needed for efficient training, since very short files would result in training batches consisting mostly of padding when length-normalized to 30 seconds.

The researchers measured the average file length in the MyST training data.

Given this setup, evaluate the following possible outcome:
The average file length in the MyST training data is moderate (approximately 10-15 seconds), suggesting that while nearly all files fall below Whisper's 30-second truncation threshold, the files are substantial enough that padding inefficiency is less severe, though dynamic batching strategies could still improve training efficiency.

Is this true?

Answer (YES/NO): NO